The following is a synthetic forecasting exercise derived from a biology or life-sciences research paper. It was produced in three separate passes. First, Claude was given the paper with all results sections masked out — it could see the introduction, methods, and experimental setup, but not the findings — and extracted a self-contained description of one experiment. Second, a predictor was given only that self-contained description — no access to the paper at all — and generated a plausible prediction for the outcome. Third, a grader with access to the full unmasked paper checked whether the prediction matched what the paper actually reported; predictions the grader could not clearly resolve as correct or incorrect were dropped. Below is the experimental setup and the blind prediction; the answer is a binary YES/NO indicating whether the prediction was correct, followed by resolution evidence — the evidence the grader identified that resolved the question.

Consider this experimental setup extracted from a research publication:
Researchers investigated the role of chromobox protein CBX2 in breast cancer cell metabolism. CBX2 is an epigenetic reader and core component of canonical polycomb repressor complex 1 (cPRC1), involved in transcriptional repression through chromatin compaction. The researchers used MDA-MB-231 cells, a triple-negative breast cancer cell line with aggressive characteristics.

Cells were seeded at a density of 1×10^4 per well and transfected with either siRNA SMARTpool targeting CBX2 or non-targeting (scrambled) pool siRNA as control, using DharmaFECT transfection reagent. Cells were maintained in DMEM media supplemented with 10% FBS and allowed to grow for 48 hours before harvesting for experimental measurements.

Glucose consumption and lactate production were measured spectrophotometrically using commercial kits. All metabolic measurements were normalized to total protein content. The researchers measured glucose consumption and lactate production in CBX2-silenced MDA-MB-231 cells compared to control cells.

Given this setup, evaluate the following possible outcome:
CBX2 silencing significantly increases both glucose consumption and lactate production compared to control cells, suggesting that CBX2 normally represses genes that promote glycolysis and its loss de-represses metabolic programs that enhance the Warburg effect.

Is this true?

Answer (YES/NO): NO